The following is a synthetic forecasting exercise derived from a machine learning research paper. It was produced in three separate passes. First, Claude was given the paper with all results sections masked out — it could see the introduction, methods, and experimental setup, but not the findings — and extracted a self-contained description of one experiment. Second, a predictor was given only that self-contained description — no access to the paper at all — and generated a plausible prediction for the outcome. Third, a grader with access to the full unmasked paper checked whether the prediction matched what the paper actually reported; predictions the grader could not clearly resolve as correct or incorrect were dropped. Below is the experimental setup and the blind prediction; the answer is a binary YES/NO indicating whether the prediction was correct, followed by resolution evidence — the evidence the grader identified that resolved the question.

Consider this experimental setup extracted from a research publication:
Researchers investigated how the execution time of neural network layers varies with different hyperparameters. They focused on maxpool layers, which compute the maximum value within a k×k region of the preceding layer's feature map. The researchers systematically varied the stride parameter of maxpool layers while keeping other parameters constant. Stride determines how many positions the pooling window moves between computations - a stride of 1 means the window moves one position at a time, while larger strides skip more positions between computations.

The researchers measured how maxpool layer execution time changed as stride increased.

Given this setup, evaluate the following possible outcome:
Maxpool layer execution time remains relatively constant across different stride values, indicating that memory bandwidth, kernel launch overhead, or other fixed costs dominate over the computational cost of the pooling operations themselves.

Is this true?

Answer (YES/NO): NO